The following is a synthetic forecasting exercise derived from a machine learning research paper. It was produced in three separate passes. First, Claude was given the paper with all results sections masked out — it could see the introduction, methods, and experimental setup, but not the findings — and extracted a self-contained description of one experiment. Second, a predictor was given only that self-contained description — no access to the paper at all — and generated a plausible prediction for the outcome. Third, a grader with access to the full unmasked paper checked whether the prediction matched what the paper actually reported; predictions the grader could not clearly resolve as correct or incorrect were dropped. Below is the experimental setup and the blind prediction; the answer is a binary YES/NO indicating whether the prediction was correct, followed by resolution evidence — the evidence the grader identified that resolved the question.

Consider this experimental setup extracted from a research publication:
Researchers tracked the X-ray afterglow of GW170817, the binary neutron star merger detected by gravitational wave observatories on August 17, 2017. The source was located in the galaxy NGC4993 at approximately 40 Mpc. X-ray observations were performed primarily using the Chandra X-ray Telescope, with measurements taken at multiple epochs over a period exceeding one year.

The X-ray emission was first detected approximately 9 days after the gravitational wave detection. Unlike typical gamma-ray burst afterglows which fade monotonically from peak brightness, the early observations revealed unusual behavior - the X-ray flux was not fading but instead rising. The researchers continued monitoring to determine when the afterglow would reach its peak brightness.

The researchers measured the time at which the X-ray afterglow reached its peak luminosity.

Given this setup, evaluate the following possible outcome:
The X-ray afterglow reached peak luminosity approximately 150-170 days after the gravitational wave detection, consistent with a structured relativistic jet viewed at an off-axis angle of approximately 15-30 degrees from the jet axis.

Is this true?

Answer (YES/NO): YES